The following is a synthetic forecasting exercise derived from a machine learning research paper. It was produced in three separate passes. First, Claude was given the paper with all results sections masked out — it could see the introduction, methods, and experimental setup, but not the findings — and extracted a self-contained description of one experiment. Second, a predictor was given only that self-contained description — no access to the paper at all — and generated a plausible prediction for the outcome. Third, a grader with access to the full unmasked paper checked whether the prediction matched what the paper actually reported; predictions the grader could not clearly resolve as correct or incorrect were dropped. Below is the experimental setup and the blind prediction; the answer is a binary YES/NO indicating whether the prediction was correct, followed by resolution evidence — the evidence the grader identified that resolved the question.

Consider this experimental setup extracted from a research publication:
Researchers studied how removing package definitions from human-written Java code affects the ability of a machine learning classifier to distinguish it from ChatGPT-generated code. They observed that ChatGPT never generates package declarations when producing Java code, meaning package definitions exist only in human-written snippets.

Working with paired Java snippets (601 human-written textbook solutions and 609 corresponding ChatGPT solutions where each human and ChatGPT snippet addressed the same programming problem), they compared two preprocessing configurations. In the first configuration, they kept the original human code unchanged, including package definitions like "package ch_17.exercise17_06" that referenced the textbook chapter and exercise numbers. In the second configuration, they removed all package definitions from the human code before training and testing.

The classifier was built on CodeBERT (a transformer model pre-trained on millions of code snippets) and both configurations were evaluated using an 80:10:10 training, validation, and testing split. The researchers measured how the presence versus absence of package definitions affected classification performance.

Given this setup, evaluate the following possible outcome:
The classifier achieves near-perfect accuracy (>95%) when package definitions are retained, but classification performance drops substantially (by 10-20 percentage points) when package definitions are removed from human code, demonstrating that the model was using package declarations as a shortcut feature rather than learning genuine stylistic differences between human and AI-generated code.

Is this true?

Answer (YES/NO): NO